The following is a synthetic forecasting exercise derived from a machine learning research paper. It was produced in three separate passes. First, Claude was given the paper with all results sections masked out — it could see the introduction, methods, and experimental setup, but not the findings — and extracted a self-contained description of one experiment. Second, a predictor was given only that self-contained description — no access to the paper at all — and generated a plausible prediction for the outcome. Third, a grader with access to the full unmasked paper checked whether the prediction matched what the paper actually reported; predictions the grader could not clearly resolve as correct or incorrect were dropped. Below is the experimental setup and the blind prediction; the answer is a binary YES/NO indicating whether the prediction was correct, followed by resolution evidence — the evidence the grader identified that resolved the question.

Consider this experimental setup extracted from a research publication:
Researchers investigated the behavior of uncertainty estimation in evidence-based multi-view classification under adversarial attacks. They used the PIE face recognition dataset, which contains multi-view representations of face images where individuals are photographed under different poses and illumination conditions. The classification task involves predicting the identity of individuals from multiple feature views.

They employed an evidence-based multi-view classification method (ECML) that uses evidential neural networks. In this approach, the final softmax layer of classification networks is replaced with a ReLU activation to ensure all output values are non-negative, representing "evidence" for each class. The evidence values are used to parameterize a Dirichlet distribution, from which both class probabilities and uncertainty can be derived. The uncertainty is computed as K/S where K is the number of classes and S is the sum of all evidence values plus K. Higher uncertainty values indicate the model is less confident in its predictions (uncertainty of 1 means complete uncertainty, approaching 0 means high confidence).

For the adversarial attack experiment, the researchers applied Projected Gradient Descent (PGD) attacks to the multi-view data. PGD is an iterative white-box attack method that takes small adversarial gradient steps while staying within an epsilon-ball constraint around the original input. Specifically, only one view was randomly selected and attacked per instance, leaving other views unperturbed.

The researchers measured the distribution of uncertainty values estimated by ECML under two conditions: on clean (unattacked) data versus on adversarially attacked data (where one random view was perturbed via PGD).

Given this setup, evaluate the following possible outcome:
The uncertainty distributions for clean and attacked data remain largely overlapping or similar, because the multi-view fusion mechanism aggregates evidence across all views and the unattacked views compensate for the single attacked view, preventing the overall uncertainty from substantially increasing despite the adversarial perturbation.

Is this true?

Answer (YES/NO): NO